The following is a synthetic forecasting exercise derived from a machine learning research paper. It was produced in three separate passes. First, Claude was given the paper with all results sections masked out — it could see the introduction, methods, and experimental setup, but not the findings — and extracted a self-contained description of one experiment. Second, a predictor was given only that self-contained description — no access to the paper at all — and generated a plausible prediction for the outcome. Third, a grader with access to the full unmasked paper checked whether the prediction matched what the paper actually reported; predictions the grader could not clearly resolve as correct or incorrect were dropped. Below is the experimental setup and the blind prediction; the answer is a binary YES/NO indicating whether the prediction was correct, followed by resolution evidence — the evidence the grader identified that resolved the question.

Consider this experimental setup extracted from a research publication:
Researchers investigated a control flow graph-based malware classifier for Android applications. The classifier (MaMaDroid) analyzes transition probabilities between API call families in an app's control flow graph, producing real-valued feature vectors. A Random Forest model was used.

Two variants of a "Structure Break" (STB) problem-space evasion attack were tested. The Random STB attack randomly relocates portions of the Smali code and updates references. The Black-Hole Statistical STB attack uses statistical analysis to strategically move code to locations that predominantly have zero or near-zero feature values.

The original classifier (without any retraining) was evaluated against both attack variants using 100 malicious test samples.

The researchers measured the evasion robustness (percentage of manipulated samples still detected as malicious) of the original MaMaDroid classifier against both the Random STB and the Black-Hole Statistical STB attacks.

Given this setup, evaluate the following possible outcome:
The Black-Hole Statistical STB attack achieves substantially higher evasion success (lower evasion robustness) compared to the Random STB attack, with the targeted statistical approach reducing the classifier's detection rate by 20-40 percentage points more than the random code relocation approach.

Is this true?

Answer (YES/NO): NO